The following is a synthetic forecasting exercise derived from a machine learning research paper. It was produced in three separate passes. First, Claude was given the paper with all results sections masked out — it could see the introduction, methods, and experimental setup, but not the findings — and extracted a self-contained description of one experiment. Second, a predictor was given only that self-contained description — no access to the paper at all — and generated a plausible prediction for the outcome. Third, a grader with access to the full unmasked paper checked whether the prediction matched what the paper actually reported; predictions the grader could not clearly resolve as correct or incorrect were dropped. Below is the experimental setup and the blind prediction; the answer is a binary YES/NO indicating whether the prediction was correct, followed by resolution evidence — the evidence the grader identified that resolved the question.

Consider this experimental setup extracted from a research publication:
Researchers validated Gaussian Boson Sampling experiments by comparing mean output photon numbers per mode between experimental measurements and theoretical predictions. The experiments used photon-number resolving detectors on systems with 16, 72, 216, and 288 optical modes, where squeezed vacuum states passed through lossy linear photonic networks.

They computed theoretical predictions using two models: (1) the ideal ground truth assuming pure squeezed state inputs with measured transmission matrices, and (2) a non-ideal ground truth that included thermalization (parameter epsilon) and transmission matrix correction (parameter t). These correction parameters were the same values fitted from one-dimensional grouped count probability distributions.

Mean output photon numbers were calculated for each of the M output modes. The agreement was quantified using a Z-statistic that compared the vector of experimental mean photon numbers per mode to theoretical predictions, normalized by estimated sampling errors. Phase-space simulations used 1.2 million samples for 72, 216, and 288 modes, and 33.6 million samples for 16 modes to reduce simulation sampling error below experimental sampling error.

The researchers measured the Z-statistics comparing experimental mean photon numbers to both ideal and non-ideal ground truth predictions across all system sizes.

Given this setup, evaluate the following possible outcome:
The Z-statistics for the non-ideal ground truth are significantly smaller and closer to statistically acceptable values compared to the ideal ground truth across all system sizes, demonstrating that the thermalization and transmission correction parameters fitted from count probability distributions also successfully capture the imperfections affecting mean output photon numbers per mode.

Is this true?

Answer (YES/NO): NO